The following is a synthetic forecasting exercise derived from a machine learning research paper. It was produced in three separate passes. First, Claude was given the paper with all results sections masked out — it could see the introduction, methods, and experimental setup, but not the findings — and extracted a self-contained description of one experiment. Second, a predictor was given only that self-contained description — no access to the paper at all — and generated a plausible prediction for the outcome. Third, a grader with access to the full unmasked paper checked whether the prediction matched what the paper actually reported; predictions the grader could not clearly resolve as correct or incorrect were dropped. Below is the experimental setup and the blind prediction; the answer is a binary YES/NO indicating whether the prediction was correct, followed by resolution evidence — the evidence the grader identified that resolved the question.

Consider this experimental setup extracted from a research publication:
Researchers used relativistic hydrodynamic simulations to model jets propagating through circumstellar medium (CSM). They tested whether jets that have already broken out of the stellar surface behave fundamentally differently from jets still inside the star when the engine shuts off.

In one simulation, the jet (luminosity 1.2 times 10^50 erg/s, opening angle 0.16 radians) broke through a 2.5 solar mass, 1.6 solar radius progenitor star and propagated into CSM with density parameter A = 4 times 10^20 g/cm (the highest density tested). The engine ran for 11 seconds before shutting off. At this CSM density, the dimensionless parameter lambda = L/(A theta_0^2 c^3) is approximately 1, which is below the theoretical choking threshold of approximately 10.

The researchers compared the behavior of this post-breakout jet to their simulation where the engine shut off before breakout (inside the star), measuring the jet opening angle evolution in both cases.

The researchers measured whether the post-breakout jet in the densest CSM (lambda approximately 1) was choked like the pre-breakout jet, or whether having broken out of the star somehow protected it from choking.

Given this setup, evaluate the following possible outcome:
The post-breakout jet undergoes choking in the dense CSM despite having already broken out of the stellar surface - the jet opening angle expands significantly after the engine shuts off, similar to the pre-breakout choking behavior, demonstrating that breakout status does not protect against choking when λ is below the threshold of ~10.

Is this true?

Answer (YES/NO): NO